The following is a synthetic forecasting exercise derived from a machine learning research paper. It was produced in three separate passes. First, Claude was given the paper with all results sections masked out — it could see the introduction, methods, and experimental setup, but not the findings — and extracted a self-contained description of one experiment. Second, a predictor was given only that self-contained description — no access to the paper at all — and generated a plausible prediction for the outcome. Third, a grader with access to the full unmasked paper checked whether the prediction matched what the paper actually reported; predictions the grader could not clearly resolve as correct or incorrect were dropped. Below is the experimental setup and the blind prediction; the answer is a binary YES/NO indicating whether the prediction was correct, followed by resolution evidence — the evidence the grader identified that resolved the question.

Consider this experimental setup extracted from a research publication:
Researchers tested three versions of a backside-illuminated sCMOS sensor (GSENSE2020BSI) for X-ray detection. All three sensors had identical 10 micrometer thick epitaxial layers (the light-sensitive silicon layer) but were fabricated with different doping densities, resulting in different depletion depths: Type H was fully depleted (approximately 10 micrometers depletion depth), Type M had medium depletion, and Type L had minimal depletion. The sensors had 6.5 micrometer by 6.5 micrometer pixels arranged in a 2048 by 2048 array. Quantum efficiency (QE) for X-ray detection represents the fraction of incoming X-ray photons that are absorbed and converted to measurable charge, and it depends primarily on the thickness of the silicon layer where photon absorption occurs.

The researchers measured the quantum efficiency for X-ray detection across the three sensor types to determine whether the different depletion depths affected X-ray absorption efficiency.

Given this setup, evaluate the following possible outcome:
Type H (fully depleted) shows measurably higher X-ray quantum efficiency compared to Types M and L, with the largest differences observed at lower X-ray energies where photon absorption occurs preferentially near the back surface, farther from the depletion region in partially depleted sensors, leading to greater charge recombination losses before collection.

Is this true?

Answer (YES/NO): NO